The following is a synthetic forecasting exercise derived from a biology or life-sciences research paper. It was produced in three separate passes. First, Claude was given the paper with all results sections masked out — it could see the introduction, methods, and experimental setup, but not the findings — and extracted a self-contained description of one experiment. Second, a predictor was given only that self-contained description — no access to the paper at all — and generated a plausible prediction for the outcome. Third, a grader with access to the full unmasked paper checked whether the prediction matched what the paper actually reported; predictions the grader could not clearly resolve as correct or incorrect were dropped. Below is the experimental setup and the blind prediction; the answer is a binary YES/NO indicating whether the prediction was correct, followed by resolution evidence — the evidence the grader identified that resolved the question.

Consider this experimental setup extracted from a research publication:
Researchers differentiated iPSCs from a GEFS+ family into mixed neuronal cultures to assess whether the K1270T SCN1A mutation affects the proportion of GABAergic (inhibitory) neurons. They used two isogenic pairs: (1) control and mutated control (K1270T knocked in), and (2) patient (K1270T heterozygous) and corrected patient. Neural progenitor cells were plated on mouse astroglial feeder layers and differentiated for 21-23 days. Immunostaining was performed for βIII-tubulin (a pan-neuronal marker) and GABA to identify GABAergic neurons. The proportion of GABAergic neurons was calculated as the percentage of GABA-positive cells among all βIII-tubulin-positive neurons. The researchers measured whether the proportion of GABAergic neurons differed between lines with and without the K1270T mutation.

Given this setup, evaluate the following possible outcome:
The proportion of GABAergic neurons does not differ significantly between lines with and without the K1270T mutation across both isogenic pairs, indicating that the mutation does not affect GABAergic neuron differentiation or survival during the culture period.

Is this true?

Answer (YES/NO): YES